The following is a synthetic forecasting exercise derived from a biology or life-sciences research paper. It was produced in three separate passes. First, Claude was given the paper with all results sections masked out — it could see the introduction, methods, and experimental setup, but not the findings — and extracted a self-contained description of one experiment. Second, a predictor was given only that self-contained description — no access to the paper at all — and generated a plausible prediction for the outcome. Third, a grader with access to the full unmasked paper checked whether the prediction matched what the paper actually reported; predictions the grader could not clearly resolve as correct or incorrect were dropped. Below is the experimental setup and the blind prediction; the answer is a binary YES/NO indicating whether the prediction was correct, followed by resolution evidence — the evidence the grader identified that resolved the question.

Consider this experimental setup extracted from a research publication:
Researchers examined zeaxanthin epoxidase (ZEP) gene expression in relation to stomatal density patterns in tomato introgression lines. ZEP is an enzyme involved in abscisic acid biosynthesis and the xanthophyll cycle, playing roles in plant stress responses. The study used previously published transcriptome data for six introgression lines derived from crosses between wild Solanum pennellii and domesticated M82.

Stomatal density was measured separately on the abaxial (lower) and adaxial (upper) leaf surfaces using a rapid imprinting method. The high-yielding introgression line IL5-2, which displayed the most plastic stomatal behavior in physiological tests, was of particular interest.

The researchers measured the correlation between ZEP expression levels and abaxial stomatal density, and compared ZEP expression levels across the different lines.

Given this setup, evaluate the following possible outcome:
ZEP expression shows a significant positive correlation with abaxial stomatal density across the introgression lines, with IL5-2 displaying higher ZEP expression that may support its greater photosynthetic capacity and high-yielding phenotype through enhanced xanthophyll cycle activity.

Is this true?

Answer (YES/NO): NO